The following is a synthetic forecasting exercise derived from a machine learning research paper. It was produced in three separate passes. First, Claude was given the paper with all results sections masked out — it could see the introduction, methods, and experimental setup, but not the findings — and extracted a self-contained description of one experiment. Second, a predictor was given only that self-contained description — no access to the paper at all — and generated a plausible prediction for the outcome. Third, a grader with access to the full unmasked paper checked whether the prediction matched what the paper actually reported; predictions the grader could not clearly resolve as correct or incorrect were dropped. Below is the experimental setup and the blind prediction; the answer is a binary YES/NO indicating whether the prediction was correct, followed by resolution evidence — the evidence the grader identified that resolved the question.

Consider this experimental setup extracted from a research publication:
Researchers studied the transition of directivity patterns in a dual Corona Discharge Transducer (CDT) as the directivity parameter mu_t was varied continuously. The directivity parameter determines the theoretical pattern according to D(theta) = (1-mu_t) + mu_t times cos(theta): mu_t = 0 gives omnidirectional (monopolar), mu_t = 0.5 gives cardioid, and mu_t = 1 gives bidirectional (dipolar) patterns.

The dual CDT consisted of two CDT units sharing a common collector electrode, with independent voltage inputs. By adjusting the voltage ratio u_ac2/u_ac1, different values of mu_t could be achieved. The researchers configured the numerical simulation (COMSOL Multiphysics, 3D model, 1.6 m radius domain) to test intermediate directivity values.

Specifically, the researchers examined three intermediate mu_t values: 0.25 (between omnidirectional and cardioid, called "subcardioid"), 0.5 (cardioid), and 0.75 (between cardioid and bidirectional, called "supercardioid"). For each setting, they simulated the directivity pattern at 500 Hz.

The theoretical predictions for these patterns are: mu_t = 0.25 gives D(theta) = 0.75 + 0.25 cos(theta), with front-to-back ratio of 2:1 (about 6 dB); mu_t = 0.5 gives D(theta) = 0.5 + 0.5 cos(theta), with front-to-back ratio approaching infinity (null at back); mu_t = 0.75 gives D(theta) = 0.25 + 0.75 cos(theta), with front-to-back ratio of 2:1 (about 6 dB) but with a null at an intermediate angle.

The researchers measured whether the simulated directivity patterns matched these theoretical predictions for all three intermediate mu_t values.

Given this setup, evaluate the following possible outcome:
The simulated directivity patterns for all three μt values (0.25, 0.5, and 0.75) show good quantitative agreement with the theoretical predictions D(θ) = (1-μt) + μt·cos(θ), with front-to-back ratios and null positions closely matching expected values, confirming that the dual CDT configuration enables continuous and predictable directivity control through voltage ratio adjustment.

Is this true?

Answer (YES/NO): YES